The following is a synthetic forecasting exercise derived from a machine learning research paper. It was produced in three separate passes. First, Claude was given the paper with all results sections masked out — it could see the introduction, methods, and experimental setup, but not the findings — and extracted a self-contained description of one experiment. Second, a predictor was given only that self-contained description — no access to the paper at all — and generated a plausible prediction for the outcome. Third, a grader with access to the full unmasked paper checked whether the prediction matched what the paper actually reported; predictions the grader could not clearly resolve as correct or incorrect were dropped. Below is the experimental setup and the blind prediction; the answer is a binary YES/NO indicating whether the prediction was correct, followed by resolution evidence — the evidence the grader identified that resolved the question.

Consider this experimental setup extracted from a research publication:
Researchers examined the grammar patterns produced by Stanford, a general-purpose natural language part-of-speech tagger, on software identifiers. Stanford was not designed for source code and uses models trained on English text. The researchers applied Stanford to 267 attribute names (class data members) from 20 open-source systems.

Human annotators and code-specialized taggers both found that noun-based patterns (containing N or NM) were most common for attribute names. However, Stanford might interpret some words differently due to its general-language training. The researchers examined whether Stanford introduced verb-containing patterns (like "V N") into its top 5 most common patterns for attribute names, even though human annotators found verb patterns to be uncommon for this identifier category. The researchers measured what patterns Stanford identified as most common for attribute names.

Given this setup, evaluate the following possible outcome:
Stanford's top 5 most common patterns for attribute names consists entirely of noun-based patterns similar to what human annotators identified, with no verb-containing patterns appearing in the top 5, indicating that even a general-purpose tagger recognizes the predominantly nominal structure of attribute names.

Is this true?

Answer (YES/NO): NO